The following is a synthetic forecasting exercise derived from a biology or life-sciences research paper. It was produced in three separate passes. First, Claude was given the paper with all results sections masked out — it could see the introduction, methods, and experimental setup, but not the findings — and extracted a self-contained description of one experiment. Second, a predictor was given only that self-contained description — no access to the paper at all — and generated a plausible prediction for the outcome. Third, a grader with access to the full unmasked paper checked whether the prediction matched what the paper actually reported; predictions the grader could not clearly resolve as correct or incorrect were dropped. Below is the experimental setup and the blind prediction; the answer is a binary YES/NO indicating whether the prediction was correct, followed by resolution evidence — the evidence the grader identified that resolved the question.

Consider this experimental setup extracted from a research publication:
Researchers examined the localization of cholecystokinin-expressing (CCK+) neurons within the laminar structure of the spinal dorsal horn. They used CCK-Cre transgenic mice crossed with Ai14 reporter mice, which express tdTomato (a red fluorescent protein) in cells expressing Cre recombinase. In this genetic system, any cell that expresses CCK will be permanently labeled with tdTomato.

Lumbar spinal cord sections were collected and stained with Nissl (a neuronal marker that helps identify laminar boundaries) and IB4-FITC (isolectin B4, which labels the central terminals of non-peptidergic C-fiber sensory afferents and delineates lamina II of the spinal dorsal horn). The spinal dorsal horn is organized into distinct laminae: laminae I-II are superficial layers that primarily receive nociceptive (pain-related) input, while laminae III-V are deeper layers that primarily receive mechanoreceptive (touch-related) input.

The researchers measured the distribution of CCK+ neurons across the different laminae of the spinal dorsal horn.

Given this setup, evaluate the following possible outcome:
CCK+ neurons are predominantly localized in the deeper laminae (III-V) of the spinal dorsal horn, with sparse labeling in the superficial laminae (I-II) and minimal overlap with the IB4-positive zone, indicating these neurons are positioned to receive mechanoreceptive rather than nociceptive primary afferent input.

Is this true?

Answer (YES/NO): YES